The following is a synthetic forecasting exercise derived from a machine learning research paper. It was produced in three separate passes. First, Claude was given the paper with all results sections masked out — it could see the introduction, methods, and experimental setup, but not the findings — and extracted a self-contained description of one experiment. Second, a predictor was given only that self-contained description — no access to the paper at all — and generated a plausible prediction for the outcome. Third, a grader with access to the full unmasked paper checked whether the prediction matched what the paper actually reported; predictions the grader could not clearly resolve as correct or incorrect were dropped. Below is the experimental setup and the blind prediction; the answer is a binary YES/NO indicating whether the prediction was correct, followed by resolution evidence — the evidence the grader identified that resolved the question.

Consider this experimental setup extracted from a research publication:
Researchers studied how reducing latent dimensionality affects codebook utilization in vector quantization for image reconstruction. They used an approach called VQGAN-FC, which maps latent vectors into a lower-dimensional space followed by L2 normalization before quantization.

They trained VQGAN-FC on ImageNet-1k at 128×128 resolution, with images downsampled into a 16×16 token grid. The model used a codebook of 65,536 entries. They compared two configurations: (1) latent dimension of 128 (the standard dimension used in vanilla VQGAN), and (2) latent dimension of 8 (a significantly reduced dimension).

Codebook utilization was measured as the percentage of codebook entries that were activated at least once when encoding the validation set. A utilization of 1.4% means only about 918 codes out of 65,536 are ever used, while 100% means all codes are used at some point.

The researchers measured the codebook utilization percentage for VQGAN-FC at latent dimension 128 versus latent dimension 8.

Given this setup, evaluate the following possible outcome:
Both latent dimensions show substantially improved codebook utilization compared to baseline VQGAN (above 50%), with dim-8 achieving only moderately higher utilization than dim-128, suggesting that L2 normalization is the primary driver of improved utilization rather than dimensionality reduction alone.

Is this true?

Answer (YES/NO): NO